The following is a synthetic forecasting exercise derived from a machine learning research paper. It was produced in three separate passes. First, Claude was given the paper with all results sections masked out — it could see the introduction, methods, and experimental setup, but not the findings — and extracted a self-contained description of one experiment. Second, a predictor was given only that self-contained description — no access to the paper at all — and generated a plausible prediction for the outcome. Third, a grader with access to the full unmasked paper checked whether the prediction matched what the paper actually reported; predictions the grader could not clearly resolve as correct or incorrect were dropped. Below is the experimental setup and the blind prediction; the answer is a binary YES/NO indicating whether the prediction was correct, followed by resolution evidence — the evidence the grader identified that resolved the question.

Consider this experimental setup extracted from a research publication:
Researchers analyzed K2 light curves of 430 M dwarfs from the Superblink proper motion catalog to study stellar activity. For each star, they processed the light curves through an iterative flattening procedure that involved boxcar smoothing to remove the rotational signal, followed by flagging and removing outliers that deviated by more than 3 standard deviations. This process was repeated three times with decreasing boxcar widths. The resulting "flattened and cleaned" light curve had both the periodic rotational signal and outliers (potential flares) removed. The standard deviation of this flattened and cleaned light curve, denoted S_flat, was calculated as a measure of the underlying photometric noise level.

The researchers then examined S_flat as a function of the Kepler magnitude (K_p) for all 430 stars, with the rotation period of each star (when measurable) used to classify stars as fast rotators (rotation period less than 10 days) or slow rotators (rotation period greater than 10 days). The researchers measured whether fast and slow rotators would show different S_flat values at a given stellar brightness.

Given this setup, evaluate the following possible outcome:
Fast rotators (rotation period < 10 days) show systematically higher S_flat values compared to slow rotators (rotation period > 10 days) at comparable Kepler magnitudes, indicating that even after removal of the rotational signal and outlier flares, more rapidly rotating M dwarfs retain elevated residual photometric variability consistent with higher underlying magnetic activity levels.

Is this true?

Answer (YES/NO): YES